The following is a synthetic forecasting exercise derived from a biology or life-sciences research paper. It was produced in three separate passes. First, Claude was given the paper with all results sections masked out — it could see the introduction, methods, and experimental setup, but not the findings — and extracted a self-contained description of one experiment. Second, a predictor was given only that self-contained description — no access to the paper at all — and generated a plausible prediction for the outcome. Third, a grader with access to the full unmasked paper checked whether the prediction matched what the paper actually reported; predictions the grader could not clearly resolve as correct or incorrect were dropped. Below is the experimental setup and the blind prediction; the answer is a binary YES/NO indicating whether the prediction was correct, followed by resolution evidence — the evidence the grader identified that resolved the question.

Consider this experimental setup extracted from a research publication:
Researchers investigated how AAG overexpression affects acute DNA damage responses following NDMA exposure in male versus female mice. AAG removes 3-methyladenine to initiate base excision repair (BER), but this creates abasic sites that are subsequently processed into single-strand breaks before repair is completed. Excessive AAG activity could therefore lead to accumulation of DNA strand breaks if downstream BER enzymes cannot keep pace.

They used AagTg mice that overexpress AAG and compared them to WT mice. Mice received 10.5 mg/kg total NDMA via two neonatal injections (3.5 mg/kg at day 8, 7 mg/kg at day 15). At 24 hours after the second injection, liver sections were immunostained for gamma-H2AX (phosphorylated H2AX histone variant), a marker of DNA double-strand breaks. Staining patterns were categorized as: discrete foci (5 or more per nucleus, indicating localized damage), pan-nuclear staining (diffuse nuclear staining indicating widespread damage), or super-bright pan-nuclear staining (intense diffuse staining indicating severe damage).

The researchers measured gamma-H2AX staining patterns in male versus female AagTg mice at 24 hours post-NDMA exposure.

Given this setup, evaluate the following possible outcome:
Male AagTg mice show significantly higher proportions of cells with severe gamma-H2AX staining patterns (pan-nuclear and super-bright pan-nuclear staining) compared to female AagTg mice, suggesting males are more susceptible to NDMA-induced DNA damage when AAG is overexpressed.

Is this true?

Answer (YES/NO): NO